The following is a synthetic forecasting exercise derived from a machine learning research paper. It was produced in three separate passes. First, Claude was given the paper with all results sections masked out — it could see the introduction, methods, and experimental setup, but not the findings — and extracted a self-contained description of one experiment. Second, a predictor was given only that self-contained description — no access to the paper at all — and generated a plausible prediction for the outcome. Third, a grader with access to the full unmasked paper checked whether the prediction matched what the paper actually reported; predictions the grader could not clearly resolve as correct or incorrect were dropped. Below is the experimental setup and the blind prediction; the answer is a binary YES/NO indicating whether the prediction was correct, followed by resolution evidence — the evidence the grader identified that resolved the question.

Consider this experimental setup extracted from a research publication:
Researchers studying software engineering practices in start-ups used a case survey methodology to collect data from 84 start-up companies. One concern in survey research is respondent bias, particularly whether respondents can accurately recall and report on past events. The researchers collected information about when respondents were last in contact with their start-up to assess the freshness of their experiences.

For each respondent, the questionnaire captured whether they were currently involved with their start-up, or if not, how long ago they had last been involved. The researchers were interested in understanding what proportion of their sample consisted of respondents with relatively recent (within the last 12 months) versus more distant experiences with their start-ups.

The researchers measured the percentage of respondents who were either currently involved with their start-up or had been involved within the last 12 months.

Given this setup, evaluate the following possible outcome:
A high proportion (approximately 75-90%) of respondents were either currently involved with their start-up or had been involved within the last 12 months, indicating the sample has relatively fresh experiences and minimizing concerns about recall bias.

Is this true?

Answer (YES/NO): YES